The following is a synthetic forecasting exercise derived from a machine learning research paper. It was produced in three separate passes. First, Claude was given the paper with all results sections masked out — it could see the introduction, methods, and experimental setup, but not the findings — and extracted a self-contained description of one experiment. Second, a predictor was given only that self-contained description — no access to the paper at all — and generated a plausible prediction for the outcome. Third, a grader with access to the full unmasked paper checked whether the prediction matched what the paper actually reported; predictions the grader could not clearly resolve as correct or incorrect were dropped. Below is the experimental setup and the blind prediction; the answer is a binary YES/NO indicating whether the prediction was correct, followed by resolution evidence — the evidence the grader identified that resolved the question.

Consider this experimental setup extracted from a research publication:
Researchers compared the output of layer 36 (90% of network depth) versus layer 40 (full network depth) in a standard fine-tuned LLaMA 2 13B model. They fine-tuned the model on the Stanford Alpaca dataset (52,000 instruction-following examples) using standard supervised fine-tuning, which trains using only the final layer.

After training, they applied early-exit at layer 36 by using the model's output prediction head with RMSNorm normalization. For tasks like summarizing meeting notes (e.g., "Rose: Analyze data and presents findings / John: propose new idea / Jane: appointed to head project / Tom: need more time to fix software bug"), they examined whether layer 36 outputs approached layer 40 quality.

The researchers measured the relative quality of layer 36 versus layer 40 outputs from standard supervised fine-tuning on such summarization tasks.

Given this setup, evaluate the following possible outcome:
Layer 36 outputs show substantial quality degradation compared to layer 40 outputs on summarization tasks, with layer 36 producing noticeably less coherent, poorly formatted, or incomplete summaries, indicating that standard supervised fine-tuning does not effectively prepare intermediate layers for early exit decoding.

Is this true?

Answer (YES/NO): NO